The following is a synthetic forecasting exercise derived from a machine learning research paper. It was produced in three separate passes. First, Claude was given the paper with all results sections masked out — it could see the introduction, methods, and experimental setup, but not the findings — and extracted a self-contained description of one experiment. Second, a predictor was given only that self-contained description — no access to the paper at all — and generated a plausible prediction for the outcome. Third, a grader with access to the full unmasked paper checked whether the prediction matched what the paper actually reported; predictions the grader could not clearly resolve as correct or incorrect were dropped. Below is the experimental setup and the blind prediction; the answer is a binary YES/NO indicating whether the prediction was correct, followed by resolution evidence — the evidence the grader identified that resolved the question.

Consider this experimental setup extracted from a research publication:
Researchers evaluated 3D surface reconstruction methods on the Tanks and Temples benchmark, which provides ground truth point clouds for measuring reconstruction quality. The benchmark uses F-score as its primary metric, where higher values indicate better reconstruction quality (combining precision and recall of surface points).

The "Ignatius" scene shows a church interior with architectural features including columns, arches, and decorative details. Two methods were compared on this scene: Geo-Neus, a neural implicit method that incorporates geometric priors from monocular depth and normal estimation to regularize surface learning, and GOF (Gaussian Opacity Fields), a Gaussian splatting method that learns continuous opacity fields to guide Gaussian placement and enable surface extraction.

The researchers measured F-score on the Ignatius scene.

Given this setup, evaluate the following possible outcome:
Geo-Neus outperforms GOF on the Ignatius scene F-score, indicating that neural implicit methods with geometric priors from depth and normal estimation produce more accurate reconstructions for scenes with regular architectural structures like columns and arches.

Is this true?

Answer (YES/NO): YES